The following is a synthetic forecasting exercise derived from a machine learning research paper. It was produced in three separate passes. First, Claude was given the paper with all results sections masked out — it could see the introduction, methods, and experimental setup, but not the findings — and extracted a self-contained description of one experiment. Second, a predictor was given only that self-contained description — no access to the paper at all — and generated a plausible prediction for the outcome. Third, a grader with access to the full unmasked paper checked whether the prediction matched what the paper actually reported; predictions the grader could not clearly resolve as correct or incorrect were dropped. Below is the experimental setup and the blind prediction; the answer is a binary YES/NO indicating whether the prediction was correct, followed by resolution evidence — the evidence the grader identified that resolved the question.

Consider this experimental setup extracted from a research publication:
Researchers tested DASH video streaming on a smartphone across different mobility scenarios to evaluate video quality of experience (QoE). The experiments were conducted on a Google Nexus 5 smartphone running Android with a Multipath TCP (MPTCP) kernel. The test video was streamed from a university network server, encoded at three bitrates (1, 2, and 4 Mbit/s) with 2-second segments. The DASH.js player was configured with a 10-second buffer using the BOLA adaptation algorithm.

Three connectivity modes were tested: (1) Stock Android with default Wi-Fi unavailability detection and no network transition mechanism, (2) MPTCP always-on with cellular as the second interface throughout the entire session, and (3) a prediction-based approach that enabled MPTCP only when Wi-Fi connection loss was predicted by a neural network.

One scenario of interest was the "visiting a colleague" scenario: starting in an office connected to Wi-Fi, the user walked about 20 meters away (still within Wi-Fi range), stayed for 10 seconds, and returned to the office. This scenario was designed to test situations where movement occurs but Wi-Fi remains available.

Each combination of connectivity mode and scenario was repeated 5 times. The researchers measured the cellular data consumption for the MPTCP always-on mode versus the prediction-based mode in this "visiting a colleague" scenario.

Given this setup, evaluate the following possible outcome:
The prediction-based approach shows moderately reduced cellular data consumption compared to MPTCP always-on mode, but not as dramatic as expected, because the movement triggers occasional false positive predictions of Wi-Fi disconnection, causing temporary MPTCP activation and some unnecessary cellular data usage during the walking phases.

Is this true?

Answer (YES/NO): NO